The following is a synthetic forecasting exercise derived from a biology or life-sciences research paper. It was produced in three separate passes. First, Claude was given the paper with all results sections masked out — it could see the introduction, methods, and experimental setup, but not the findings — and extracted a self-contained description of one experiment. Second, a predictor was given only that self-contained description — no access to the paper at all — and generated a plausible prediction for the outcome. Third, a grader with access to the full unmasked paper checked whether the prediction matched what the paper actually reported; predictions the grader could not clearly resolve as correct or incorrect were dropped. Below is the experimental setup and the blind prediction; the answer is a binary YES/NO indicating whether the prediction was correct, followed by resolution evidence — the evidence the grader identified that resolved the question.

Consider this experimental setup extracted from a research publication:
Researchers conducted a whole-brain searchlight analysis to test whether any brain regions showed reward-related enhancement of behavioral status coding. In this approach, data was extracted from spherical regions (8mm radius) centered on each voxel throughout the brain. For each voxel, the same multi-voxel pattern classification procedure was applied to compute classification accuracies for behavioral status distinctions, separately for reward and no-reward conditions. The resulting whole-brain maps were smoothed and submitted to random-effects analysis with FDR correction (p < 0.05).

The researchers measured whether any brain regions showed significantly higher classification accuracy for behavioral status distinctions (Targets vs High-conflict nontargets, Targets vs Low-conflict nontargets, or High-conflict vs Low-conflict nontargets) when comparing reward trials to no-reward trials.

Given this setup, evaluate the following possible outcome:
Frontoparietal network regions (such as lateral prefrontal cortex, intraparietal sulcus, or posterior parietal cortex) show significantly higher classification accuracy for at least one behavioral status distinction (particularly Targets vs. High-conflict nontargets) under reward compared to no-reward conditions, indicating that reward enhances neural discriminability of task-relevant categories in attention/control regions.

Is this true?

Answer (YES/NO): NO